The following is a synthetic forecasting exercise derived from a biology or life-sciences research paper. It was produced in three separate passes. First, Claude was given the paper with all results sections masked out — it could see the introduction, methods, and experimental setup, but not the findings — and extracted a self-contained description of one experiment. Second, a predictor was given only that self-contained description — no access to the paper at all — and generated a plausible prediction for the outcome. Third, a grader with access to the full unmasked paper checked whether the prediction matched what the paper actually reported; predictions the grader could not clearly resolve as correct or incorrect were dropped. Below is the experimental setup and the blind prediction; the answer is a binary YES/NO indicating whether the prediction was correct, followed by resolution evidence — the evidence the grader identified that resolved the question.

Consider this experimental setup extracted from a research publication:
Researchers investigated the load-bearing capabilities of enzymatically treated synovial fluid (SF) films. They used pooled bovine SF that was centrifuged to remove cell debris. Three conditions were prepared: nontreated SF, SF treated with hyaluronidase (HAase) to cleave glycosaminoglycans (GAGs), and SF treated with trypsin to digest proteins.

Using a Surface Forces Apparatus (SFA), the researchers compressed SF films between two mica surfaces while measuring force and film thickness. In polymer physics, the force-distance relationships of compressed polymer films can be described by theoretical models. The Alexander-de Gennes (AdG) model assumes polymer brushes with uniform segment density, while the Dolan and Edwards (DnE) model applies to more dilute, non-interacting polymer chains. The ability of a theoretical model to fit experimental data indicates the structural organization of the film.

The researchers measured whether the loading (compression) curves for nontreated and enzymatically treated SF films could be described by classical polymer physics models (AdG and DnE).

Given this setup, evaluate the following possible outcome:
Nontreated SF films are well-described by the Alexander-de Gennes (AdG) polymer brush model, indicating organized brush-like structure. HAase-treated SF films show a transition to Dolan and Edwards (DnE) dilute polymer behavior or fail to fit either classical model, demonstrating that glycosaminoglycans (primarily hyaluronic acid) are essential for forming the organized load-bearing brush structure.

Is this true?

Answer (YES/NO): NO